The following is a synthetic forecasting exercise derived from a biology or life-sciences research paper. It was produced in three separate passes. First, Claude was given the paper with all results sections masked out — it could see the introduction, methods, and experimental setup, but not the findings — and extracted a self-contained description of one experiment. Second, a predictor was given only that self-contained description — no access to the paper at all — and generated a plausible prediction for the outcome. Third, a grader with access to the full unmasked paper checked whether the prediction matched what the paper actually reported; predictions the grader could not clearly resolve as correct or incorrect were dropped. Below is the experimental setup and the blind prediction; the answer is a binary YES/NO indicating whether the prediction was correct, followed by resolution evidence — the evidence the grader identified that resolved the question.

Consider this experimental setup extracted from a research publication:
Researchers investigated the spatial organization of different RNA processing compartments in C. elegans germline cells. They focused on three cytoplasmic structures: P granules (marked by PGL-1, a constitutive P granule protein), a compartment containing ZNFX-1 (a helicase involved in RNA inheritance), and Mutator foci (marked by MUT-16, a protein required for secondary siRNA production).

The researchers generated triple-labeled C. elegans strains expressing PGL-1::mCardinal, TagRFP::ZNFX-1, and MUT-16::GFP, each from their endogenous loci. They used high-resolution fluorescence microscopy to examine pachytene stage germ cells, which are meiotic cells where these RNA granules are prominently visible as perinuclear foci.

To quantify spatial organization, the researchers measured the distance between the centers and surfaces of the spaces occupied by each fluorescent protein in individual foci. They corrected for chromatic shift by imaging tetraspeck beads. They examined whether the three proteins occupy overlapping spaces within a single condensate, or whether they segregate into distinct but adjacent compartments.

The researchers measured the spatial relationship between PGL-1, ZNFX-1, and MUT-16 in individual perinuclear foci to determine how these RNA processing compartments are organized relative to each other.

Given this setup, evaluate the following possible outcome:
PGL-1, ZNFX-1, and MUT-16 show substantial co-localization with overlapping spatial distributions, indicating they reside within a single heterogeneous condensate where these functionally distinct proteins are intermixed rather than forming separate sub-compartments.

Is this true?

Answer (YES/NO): NO